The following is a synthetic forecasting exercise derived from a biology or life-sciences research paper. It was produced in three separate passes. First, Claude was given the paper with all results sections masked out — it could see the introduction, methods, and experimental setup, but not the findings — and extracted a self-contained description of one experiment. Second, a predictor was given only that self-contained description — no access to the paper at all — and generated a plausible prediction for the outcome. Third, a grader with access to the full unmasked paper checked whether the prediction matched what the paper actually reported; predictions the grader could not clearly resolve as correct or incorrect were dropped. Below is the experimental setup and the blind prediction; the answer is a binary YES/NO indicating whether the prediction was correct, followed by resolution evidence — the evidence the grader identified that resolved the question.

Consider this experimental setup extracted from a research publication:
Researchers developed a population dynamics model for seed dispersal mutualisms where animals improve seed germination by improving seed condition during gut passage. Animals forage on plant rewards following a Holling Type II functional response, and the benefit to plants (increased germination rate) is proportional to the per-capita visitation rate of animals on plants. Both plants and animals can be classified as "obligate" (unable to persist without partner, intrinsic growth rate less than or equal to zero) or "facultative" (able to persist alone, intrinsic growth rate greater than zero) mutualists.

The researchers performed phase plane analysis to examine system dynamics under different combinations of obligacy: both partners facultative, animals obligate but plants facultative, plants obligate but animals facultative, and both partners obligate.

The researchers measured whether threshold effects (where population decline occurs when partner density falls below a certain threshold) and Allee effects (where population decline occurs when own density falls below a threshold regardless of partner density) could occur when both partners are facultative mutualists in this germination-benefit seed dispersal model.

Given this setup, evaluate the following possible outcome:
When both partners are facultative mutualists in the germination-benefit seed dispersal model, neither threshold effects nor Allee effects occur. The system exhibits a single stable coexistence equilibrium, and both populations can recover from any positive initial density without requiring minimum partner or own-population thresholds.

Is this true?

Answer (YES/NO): YES